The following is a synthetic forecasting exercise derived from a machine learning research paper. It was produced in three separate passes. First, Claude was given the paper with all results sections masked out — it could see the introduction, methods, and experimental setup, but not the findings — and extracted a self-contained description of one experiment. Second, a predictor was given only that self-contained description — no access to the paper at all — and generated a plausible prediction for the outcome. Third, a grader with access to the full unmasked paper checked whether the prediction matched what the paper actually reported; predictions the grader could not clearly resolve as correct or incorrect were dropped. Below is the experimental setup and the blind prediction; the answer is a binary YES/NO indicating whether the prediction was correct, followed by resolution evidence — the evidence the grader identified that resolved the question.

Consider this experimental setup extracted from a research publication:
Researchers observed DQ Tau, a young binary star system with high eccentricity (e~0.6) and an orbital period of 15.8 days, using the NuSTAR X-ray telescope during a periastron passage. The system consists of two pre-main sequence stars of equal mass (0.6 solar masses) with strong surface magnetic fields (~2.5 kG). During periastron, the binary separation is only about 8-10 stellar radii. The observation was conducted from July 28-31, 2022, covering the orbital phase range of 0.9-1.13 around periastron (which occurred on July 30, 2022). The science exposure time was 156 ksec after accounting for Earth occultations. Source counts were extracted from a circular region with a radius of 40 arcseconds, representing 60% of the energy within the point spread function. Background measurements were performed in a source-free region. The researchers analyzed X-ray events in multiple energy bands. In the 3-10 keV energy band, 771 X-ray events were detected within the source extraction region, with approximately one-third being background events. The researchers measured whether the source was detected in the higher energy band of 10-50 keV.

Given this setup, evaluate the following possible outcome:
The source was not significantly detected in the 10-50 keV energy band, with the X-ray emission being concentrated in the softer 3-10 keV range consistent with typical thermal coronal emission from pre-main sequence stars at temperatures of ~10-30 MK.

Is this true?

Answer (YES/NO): NO